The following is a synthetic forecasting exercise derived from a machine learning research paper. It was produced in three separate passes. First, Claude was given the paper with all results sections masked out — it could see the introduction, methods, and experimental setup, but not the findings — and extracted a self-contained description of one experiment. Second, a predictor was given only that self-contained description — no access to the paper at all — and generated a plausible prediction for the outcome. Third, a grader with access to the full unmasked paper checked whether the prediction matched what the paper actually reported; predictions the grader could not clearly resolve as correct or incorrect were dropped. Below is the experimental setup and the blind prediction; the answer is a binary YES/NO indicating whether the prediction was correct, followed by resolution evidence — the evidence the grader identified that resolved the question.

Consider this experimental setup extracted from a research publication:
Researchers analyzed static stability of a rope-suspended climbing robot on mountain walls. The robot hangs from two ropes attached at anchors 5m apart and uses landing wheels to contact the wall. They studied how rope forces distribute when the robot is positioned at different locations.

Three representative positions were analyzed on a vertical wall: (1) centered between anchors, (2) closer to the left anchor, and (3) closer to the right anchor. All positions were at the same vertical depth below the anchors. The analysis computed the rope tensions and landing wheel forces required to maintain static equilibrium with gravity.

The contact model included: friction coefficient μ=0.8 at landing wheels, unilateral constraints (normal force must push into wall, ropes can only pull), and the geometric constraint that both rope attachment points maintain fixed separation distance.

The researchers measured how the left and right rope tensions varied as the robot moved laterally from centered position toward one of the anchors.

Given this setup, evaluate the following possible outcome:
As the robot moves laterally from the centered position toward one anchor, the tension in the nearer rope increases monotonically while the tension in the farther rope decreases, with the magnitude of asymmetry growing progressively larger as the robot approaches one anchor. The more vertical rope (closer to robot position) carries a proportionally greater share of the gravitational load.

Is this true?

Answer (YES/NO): YES